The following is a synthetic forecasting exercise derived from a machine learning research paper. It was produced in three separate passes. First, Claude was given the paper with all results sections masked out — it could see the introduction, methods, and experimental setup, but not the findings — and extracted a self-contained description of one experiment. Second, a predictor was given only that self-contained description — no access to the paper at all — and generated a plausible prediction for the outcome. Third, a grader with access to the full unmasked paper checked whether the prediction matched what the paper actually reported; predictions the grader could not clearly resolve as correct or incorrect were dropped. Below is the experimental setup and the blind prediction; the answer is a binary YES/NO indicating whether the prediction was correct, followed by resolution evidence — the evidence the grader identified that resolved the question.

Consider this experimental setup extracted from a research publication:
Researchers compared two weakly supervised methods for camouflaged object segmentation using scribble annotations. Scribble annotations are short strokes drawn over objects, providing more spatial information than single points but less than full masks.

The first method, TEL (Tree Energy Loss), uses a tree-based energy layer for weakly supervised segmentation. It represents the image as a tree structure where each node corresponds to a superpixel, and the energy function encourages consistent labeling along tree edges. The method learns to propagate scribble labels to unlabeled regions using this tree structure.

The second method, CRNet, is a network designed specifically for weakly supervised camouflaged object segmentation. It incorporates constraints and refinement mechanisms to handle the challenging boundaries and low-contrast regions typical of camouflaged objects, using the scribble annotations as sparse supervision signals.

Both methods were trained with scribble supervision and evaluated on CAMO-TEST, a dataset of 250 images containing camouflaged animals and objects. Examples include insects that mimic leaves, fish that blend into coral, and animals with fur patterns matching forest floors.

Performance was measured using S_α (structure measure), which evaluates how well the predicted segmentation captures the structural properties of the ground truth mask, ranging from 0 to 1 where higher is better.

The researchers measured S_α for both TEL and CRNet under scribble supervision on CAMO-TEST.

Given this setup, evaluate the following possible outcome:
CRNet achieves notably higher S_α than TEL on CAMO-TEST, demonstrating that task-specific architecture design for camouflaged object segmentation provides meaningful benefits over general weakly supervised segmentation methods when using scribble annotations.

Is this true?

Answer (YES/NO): YES